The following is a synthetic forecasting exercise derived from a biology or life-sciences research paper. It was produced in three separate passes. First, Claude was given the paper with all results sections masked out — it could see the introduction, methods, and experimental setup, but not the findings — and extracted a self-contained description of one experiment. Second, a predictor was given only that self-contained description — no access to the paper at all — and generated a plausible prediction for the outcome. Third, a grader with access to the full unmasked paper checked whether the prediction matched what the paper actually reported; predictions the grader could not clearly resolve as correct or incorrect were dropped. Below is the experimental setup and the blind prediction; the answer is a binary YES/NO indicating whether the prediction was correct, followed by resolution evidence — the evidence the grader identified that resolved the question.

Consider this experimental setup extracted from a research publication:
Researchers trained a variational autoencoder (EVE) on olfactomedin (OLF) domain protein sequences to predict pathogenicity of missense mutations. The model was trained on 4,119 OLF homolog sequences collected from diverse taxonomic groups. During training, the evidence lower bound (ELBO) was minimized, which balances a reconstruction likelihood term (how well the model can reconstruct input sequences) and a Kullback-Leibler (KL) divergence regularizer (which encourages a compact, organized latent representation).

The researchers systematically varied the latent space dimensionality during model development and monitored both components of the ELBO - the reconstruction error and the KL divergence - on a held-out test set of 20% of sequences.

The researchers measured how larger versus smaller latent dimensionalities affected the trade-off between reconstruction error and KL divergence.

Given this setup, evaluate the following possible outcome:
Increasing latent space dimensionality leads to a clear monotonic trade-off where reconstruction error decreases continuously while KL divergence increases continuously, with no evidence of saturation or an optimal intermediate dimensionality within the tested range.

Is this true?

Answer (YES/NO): NO